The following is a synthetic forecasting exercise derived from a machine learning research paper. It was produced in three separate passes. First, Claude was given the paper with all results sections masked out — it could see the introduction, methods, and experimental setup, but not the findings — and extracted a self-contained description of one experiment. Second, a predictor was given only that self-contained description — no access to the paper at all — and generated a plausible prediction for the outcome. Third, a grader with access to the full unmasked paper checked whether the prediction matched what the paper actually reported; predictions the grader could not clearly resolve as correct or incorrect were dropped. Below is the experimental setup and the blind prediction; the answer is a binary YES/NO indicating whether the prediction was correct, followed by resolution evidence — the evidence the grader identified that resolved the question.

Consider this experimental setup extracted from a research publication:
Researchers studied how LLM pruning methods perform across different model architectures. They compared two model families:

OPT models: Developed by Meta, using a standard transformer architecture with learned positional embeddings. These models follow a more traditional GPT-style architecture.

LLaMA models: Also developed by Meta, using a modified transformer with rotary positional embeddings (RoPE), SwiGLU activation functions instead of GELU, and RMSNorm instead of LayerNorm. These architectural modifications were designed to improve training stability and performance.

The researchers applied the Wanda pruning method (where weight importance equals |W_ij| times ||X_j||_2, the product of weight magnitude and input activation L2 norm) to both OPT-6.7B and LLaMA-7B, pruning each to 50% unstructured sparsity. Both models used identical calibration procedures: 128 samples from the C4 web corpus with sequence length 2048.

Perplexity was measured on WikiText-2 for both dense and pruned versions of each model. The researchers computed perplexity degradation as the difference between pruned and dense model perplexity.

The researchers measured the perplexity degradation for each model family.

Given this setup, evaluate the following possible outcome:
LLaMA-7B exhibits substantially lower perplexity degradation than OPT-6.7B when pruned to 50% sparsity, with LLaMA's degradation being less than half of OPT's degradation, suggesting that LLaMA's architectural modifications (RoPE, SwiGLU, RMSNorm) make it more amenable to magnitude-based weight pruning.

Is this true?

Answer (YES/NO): NO